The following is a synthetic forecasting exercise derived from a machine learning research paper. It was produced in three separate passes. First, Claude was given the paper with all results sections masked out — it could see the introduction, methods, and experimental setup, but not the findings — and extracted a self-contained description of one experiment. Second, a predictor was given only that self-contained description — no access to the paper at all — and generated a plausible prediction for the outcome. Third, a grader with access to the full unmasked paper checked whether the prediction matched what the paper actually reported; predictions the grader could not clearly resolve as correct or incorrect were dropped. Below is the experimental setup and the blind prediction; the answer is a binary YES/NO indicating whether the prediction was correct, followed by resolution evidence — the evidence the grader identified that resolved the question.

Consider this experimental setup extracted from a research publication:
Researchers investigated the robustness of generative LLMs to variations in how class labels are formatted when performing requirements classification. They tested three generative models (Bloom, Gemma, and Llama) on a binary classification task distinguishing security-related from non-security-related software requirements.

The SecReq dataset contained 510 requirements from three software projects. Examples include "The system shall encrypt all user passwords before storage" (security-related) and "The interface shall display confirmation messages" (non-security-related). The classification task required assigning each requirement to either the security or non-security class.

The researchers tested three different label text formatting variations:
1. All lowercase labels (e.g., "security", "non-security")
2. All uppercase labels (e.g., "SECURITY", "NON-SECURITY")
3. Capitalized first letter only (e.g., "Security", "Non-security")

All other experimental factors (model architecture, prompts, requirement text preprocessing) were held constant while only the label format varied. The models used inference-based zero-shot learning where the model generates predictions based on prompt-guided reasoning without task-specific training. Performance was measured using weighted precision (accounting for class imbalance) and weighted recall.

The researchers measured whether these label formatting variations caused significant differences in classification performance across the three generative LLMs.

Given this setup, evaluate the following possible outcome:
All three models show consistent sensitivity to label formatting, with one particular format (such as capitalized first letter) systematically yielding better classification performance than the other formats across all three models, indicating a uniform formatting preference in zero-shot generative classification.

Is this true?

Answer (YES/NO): NO